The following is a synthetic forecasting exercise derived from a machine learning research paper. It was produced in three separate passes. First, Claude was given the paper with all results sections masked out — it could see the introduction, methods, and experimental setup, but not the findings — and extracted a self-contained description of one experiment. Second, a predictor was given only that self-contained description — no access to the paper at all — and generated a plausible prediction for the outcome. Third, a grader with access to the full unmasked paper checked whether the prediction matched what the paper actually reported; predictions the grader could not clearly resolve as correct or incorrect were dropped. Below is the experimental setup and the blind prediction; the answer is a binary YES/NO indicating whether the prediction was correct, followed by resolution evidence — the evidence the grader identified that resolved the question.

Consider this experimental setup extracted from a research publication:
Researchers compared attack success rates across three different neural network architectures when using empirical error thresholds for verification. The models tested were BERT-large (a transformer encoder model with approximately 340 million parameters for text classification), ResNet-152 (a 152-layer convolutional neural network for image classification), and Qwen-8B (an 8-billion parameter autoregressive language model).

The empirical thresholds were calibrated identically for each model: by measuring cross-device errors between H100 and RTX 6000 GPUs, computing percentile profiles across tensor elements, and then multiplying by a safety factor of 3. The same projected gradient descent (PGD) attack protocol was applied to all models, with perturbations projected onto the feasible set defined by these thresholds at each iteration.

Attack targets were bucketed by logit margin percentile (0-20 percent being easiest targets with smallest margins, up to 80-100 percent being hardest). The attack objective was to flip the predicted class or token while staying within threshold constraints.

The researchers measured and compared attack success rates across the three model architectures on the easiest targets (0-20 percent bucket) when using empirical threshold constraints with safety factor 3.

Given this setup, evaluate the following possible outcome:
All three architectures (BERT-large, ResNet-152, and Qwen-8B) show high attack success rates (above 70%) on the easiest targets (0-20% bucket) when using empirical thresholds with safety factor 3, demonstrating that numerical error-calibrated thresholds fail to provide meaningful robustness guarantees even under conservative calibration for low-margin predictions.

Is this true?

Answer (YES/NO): NO